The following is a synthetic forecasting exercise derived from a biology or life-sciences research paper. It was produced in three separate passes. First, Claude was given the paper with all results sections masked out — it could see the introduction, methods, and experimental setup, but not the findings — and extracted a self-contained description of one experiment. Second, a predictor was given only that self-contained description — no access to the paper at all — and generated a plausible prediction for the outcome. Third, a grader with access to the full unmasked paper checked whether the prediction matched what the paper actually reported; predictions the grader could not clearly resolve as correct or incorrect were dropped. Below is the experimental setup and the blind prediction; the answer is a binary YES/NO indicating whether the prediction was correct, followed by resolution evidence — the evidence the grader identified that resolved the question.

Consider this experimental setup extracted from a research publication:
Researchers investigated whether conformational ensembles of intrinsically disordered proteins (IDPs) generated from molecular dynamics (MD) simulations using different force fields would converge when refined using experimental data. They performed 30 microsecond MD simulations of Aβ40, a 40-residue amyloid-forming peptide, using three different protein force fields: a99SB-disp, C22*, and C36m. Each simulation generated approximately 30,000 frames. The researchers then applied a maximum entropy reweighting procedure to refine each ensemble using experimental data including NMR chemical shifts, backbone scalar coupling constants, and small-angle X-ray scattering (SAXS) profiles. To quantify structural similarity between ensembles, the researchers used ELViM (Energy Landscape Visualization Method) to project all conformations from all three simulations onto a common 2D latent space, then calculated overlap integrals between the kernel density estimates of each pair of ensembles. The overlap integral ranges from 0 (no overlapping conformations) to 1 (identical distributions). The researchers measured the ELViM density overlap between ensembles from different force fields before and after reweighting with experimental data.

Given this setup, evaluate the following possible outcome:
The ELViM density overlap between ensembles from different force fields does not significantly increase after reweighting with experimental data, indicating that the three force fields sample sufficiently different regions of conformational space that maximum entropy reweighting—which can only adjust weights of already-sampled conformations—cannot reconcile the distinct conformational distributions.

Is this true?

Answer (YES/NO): NO